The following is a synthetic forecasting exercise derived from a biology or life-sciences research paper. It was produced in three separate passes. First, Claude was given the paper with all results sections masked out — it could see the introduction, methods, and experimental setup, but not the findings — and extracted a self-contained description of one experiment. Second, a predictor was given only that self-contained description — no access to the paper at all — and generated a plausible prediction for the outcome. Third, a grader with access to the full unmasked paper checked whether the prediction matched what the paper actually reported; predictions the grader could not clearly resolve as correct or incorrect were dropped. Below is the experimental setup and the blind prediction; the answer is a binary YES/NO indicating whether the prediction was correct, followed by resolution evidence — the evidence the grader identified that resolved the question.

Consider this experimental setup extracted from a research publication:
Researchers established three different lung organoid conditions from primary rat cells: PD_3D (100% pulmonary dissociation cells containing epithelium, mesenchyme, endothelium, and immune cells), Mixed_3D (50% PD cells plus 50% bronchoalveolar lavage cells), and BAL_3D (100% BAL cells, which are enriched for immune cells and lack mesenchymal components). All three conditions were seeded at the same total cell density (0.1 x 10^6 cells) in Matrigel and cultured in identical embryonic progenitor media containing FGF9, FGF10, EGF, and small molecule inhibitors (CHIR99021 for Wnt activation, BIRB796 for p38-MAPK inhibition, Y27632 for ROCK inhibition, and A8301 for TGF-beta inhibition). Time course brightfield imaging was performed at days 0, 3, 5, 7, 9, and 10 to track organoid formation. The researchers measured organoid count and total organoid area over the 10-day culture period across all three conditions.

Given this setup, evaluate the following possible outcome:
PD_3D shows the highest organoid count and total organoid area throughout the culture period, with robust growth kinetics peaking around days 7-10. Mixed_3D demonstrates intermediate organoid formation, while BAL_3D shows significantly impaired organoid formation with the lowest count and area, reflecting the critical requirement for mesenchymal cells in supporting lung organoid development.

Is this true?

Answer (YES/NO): NO